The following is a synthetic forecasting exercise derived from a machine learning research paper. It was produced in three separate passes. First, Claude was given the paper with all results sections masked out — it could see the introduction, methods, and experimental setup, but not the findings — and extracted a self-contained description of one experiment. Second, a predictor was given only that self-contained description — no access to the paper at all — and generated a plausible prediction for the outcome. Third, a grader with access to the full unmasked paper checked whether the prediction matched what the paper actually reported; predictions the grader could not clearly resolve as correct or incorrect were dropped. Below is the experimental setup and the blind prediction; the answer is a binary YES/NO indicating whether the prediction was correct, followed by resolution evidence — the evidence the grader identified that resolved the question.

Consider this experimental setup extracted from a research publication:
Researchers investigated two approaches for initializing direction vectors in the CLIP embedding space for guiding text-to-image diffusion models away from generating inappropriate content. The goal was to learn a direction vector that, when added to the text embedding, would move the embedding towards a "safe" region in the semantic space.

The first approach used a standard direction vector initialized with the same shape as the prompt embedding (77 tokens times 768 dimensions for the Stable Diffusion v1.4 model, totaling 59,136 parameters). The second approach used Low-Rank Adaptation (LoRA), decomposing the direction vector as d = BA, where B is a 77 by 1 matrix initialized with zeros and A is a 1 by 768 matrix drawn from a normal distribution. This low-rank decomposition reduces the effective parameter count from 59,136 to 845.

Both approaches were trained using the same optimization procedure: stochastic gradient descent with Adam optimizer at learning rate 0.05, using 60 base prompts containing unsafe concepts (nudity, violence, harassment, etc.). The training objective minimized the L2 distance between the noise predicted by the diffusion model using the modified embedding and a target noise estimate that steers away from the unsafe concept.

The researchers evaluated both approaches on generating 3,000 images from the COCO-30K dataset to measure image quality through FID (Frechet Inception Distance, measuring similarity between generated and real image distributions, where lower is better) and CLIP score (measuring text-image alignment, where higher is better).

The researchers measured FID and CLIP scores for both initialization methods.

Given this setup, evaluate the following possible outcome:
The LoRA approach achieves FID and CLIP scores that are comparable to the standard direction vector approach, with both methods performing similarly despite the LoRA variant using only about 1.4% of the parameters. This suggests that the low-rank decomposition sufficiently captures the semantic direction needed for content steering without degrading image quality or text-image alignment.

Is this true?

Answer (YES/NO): NO